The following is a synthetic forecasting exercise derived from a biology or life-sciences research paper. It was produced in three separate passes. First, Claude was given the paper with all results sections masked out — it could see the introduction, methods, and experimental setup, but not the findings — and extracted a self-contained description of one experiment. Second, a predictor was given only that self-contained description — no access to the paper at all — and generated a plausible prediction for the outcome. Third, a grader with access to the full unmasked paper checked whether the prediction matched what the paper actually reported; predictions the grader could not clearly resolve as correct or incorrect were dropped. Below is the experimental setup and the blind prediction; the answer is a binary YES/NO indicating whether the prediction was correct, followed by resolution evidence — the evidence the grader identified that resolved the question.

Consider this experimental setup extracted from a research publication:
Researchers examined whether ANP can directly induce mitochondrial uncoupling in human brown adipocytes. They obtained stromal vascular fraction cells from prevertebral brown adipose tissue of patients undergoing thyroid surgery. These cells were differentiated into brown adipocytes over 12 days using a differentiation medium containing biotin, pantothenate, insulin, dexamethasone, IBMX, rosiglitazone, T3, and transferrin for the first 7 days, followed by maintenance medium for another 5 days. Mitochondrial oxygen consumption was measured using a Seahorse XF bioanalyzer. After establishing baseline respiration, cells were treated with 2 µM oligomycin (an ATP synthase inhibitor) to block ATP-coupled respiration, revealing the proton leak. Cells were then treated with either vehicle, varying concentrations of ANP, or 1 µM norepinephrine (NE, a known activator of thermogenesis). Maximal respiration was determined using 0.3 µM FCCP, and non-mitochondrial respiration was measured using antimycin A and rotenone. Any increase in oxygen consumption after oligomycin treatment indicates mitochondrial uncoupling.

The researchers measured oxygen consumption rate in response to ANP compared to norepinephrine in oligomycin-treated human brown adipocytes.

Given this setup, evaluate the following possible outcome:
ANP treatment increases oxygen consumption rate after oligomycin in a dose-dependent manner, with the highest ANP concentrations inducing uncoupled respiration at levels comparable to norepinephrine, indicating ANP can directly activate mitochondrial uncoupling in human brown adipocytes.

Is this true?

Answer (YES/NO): NO